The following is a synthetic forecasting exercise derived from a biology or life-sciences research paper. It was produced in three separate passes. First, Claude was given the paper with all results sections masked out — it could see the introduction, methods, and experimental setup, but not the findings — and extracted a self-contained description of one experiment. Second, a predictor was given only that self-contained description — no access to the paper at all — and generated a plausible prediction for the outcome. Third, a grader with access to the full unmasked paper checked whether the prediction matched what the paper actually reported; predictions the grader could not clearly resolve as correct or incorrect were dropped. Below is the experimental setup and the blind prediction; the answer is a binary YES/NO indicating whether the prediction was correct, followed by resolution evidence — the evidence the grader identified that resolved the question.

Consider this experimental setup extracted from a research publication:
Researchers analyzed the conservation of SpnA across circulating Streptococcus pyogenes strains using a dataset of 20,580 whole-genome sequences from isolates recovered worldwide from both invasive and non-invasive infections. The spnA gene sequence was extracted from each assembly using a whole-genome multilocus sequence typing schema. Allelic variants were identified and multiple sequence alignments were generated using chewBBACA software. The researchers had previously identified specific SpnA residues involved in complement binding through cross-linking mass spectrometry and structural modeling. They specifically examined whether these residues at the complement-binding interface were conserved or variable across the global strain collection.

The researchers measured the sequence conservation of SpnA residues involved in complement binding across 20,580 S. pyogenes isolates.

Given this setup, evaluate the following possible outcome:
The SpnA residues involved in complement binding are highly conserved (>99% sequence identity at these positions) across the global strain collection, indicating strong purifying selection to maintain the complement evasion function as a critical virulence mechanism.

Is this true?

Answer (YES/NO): NO